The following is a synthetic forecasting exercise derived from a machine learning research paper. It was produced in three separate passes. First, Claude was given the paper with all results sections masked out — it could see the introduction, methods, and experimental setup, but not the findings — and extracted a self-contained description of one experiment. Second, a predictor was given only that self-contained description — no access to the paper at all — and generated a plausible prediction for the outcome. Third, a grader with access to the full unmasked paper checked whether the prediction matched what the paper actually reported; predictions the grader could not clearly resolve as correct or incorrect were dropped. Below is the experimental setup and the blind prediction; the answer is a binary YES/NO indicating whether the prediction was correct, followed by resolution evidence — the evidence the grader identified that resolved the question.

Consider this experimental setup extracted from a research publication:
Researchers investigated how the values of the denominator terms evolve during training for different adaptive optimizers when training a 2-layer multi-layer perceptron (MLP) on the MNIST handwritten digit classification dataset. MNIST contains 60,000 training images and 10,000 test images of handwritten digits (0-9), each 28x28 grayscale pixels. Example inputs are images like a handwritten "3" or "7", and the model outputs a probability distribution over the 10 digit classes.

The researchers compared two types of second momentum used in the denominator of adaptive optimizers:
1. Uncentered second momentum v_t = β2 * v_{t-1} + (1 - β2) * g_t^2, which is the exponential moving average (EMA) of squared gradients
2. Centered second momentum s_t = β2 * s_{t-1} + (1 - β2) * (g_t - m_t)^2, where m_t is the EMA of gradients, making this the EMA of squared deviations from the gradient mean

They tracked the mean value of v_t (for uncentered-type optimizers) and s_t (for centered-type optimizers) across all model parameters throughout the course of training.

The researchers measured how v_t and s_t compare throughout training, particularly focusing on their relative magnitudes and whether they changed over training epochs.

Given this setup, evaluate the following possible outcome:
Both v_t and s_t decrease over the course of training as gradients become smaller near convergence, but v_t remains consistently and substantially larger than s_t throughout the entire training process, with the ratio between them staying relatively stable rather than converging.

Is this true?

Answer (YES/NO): NO